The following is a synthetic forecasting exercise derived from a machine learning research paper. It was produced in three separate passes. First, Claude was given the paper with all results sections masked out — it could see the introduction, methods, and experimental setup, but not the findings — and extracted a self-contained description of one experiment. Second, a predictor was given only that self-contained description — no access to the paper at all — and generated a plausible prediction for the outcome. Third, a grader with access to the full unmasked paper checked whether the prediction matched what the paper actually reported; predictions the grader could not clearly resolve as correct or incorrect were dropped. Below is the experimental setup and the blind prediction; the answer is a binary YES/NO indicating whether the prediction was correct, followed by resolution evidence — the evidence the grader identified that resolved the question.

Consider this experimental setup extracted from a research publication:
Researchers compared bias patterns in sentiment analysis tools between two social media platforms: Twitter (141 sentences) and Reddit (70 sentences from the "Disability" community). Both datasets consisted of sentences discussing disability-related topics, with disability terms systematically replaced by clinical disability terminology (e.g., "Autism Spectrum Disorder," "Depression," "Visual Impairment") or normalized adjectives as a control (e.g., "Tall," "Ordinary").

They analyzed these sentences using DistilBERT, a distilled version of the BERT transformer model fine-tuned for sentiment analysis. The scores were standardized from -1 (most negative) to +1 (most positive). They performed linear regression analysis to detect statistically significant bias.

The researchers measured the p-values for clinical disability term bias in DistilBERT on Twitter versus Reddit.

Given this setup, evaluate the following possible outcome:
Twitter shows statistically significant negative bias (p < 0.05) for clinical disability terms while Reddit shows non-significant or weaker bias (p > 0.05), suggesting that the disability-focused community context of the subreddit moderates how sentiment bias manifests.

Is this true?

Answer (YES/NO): NO